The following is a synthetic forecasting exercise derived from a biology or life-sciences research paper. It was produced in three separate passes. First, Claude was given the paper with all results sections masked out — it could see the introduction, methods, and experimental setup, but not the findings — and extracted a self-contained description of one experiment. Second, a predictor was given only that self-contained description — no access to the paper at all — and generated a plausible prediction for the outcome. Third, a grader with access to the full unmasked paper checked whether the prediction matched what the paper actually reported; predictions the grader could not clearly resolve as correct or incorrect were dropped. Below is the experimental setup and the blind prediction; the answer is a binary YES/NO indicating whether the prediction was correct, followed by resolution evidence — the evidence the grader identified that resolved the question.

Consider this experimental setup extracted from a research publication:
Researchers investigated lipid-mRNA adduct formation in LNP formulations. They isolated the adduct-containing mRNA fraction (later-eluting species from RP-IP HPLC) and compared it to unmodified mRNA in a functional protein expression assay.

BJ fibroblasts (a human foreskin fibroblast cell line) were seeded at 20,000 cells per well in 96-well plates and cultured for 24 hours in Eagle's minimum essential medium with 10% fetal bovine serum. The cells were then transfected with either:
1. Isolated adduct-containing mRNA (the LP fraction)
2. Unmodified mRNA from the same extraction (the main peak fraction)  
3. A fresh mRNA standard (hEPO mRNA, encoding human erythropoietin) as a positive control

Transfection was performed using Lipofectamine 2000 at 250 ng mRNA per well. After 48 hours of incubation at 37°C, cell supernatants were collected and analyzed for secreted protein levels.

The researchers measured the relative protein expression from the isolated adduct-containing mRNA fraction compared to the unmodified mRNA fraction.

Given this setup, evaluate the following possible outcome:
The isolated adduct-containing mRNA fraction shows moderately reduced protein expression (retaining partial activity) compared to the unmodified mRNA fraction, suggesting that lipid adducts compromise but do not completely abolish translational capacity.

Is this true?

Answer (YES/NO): NO